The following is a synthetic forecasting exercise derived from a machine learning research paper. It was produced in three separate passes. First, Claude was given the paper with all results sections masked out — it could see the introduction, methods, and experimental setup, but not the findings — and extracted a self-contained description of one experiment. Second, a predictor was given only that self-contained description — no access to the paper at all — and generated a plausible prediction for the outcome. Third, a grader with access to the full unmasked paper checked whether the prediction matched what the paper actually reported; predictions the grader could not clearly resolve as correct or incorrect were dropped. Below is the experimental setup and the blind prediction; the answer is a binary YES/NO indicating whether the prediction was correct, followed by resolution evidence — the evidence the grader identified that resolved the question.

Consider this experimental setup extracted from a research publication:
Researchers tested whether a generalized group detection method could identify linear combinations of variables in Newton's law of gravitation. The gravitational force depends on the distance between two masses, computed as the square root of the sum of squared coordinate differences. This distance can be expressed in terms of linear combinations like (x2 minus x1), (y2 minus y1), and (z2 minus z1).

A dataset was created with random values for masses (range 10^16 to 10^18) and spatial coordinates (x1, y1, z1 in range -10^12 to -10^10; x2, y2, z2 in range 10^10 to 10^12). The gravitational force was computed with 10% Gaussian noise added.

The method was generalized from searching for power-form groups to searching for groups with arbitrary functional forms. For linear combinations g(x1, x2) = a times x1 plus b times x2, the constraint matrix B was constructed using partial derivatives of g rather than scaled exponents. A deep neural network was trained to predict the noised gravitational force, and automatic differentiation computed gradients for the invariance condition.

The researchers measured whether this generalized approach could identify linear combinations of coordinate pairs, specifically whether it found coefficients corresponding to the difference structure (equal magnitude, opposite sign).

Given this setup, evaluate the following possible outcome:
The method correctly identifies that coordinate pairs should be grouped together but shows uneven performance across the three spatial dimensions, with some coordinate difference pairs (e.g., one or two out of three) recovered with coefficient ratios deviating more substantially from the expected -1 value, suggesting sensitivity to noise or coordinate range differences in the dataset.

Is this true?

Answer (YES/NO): NO